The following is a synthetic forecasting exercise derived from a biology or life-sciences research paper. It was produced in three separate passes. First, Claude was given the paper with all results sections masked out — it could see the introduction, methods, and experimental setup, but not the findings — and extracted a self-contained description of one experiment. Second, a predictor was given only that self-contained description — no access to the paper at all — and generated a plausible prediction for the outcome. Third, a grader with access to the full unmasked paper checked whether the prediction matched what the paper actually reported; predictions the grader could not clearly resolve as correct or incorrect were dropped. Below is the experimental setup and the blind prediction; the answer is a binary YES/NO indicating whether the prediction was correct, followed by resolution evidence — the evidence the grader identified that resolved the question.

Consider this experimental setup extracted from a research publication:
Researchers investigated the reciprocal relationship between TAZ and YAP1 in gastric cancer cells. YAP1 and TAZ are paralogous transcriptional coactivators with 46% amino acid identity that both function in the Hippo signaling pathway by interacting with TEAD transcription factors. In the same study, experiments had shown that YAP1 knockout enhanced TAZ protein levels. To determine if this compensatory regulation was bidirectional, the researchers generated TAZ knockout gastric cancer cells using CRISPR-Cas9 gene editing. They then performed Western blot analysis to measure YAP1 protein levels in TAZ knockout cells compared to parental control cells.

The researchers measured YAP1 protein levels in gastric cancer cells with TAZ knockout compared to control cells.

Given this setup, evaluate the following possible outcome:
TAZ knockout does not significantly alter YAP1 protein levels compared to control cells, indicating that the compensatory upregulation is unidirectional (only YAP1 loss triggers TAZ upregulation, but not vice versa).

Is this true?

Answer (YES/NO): NO